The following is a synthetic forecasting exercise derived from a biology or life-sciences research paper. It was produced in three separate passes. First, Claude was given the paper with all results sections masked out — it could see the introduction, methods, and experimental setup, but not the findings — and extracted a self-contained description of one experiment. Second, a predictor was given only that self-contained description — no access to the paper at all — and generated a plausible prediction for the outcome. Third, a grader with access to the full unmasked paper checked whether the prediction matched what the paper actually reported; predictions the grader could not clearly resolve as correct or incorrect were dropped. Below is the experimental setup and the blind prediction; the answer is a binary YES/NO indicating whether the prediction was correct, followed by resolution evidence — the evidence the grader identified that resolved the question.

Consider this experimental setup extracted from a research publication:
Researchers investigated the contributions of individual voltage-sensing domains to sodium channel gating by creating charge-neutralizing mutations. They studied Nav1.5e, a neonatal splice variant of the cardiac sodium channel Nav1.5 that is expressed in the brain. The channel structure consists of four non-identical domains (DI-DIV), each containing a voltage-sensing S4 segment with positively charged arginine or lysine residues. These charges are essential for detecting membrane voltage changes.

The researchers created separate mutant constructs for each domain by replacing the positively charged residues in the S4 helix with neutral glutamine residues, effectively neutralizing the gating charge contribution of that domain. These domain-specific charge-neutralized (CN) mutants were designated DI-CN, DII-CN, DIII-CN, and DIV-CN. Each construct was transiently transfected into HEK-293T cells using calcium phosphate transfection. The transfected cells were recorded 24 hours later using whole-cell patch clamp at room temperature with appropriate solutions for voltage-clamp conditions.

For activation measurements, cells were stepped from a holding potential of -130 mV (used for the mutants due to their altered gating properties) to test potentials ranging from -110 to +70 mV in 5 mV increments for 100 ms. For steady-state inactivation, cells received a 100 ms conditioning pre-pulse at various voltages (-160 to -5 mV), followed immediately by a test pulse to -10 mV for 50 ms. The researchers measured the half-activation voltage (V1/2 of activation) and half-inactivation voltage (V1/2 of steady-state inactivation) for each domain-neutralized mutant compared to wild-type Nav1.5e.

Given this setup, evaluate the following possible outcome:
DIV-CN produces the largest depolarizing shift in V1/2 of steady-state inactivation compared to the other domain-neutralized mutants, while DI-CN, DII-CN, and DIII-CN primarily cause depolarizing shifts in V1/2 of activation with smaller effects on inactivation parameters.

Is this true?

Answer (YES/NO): NO